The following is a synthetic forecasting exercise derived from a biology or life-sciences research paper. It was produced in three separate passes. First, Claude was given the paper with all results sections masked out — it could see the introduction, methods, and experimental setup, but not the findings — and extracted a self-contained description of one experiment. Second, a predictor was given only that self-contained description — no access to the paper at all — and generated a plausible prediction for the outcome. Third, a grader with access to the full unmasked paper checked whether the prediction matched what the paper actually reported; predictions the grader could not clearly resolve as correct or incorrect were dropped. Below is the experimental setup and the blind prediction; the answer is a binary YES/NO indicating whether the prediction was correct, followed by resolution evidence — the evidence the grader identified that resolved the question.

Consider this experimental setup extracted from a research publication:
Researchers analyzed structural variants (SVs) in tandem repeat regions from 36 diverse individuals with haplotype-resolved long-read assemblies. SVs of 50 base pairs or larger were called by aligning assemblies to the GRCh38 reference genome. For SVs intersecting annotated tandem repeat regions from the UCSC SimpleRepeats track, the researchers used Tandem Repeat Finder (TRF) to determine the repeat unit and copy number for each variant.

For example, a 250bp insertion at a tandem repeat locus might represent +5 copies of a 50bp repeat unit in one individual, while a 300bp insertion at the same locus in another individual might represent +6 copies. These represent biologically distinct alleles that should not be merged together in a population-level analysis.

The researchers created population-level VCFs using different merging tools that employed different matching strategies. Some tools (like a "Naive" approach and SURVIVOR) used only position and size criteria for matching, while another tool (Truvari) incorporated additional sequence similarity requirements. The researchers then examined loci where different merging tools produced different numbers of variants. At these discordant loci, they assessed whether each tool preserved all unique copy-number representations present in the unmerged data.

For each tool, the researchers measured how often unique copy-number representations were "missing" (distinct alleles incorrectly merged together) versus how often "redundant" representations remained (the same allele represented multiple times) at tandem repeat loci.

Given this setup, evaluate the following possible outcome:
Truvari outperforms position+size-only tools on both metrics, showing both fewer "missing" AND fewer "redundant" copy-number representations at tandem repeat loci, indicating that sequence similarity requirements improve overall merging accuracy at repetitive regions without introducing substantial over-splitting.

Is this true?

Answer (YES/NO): NO